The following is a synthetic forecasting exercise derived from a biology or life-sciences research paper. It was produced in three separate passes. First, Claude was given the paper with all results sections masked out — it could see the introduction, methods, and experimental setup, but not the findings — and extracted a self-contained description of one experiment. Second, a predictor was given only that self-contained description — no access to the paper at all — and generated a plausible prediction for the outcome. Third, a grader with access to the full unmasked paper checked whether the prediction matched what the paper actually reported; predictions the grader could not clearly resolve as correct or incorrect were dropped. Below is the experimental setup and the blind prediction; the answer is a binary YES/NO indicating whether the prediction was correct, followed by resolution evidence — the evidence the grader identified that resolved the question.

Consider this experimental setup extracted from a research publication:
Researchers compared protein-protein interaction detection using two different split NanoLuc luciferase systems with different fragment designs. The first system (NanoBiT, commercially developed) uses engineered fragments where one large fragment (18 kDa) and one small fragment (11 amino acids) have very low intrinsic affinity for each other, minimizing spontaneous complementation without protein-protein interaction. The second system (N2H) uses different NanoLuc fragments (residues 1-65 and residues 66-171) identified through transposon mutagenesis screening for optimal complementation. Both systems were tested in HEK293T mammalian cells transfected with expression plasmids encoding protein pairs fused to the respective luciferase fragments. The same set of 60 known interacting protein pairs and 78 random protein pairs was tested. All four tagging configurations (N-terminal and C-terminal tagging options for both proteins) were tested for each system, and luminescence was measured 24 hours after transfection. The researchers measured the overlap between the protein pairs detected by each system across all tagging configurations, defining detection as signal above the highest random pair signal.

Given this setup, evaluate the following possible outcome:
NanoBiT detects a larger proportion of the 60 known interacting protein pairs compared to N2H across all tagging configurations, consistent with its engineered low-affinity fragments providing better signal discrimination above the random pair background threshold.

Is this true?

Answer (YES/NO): NO